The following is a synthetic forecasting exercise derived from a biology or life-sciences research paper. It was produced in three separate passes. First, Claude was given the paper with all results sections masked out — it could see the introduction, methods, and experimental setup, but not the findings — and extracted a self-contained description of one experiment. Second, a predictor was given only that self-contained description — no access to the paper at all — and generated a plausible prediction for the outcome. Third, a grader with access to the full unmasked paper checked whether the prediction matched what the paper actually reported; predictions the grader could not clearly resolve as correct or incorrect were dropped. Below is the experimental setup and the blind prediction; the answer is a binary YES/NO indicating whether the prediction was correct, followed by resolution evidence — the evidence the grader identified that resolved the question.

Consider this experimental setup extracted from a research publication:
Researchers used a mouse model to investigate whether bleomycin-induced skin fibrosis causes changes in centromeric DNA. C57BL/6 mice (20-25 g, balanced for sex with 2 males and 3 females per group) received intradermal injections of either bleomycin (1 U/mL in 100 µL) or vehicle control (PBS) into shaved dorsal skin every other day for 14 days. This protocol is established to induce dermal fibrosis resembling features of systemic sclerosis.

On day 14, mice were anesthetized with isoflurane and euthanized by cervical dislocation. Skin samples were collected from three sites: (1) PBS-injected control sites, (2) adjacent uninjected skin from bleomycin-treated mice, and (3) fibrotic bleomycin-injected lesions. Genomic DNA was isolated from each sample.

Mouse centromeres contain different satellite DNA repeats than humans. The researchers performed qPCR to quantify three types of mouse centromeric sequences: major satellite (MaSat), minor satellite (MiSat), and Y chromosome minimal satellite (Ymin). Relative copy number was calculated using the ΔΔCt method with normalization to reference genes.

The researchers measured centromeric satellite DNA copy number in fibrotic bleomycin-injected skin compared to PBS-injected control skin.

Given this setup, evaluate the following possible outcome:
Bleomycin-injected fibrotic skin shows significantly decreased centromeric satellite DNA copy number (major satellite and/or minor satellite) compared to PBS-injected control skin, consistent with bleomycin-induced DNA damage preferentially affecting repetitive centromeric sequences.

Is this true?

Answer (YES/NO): YES